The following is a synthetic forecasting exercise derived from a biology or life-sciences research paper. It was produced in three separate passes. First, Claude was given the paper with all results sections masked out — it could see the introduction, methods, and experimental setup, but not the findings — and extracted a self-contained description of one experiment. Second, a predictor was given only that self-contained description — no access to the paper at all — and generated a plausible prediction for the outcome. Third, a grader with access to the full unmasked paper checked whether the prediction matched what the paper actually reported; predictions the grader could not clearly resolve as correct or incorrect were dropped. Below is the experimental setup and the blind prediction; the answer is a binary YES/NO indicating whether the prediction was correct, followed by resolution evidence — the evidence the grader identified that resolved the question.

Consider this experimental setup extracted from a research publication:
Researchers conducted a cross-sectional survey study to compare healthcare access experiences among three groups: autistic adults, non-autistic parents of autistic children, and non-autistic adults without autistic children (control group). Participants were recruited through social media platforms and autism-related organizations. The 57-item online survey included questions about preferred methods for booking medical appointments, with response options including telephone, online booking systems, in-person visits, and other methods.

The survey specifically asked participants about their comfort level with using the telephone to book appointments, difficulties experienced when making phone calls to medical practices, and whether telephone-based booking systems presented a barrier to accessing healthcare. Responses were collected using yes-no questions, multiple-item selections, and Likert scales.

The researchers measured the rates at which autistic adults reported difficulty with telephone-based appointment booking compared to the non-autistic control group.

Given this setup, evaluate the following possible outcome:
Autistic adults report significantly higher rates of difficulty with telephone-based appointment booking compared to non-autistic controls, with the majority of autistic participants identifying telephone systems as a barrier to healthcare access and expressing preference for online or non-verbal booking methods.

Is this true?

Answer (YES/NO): YES